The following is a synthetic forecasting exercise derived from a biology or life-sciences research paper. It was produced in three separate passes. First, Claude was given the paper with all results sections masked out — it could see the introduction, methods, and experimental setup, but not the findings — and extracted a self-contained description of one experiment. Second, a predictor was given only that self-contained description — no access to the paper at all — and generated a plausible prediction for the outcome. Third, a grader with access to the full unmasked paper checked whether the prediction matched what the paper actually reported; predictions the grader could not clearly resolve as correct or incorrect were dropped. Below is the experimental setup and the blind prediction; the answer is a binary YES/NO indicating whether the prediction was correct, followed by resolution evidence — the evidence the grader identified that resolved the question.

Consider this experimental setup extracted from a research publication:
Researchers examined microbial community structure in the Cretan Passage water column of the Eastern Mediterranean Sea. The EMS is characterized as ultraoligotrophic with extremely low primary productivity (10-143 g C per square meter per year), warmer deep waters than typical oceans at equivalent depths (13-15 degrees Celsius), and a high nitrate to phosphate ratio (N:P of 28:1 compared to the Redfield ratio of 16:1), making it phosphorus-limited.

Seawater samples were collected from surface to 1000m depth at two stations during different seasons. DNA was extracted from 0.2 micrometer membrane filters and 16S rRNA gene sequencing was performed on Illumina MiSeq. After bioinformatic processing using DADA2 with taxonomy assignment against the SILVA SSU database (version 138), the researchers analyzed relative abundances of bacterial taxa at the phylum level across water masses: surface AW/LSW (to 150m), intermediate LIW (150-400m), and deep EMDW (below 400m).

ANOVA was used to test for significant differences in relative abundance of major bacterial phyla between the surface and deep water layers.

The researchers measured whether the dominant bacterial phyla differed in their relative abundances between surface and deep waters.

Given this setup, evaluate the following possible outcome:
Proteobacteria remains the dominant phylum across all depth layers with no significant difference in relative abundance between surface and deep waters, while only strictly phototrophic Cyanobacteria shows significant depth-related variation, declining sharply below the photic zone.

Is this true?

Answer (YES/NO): NO